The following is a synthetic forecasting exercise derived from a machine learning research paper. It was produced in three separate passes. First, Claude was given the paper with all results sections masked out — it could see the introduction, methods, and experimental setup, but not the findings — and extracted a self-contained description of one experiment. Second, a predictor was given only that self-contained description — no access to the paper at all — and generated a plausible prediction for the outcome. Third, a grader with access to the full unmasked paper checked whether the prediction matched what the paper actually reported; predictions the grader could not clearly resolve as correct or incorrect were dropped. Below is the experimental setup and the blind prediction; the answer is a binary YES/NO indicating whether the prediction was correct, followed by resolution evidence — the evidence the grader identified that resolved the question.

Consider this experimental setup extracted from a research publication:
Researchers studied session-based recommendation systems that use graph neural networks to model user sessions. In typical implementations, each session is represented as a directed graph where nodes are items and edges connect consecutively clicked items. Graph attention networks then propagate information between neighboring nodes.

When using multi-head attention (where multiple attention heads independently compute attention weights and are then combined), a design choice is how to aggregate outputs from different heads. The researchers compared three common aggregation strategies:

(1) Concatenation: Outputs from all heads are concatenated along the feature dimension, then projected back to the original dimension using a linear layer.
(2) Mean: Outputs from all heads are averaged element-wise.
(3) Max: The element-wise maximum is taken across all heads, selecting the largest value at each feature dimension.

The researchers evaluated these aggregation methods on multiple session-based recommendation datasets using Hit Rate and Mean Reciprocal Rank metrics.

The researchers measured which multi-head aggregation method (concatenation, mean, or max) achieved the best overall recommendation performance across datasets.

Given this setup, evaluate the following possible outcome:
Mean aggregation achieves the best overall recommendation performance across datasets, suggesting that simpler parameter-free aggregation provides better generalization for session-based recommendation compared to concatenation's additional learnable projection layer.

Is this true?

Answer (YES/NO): NO